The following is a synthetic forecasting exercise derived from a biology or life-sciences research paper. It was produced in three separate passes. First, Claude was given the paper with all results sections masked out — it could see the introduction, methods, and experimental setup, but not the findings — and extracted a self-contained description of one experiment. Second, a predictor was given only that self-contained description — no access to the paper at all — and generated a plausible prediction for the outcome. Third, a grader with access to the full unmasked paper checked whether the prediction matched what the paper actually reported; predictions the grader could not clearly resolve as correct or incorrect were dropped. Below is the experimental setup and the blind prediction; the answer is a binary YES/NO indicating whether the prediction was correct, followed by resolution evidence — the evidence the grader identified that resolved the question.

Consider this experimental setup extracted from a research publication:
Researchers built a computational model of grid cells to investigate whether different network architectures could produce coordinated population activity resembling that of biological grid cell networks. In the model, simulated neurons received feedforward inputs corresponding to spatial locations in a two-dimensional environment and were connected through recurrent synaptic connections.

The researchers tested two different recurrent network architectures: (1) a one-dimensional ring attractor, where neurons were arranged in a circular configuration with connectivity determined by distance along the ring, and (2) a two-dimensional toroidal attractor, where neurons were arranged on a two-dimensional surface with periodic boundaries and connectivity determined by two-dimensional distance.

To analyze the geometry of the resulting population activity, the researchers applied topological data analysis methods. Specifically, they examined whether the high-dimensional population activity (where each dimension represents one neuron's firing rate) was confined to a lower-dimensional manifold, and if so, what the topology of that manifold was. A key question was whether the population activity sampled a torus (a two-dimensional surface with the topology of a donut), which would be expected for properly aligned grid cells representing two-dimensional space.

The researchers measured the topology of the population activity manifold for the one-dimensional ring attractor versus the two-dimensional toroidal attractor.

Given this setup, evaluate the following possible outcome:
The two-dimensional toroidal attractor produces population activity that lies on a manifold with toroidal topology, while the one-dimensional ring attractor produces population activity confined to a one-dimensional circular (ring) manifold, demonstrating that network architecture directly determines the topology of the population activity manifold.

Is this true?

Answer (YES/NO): NO